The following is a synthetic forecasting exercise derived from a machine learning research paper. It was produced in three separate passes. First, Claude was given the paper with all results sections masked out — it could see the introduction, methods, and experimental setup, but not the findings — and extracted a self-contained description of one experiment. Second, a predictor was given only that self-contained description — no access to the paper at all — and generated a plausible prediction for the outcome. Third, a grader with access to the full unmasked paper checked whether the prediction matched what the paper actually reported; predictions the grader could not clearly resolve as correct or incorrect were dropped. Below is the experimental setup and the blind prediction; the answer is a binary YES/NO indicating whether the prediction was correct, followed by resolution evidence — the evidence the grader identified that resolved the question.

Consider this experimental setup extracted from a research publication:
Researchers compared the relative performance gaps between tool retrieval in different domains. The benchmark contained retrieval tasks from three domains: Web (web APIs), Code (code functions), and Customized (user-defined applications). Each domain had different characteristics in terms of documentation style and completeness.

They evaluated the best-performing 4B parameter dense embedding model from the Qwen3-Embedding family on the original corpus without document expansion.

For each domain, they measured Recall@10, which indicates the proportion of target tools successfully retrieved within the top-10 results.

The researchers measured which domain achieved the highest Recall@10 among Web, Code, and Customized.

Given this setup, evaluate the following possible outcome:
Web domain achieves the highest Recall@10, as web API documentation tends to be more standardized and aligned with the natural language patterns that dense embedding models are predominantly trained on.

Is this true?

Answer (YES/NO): NO